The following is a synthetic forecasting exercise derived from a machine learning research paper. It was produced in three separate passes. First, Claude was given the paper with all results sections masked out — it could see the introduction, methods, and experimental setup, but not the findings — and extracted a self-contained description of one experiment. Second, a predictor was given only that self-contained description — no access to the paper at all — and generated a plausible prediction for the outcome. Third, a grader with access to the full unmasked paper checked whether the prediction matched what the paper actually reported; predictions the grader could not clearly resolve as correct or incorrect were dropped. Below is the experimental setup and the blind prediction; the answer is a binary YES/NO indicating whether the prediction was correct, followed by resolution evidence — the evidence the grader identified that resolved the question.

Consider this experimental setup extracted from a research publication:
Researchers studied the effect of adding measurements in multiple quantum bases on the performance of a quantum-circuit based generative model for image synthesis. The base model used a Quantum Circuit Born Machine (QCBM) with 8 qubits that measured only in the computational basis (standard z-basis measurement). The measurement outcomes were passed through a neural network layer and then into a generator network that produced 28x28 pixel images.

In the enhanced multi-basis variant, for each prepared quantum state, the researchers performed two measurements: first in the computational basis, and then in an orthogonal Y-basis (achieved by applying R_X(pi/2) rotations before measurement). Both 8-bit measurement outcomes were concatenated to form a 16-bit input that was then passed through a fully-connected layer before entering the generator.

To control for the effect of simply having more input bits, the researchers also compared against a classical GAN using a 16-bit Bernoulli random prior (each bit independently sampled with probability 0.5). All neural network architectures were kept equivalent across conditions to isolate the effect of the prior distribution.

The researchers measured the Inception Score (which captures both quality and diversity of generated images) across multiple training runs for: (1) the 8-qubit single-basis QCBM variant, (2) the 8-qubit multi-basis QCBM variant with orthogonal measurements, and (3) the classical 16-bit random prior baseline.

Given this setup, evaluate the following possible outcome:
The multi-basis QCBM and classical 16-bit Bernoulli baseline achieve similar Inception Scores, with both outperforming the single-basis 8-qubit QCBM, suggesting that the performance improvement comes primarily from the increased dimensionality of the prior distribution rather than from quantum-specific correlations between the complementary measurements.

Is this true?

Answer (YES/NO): NO